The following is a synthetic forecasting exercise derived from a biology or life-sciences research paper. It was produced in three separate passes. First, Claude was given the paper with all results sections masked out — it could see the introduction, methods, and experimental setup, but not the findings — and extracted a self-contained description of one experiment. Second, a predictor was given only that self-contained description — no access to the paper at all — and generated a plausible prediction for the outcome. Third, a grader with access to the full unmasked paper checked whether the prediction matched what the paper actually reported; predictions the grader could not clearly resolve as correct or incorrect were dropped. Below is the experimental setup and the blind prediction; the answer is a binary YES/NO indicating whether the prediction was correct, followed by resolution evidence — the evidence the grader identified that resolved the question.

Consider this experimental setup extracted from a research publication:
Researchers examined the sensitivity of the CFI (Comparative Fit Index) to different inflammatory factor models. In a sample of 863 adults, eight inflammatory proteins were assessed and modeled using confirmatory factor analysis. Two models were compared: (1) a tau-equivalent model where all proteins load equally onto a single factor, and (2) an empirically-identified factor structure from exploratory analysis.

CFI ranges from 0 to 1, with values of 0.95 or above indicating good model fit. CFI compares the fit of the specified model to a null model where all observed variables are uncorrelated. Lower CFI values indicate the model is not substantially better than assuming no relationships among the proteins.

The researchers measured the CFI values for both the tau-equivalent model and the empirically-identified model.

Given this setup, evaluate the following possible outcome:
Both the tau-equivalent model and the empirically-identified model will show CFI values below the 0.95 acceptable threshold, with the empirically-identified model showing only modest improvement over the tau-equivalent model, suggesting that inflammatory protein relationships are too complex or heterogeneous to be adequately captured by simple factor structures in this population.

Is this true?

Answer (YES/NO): NO